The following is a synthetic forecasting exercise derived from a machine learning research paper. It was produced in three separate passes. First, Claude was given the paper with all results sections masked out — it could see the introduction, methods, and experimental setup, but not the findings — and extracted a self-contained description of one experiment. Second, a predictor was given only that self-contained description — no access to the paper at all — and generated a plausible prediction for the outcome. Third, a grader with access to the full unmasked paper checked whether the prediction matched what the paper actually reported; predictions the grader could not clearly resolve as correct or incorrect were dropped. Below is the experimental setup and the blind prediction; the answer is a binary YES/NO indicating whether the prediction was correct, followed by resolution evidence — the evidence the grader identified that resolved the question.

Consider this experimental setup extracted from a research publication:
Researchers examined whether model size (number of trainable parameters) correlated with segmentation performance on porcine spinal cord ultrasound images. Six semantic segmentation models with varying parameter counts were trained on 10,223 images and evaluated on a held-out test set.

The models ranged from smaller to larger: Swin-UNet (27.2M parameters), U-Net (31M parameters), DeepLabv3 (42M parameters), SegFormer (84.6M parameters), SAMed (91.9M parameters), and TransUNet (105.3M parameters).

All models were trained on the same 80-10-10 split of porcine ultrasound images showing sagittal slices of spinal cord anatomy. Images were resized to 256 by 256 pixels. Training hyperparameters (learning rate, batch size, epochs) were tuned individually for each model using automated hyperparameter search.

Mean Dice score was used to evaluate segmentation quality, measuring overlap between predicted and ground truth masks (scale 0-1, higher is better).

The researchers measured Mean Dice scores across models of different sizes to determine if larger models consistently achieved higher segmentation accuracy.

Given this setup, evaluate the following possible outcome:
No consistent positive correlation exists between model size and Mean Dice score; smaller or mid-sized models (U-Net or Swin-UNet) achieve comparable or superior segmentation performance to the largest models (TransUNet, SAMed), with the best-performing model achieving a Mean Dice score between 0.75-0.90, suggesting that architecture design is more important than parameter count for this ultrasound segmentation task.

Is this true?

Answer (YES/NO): NO